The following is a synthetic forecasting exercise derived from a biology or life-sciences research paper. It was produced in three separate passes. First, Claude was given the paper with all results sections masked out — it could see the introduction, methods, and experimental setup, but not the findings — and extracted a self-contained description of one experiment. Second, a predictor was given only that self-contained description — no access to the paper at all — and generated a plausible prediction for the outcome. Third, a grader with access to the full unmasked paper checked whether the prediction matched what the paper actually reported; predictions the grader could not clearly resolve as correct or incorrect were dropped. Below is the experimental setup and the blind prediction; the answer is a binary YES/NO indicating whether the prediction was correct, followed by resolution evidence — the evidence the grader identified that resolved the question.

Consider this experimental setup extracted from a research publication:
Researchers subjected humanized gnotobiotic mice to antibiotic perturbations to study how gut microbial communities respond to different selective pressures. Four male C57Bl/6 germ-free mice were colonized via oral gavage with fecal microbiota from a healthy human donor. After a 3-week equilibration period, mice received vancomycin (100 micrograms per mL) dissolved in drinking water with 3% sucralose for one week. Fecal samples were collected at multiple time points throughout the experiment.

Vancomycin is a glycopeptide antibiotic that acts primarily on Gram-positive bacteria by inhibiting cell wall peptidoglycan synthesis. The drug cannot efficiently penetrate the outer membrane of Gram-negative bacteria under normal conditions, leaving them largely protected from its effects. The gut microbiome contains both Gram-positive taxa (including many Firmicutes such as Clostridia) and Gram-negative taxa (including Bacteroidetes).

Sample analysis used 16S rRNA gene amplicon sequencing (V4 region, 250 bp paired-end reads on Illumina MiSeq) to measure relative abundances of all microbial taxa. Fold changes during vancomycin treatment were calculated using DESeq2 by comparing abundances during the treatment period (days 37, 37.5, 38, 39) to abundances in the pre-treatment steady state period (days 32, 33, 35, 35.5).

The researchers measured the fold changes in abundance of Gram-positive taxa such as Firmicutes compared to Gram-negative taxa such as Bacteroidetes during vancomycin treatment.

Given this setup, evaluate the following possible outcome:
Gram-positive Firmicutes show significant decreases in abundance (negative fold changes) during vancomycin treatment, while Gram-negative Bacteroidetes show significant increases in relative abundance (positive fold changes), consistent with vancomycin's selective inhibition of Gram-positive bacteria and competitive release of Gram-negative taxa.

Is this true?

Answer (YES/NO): NO